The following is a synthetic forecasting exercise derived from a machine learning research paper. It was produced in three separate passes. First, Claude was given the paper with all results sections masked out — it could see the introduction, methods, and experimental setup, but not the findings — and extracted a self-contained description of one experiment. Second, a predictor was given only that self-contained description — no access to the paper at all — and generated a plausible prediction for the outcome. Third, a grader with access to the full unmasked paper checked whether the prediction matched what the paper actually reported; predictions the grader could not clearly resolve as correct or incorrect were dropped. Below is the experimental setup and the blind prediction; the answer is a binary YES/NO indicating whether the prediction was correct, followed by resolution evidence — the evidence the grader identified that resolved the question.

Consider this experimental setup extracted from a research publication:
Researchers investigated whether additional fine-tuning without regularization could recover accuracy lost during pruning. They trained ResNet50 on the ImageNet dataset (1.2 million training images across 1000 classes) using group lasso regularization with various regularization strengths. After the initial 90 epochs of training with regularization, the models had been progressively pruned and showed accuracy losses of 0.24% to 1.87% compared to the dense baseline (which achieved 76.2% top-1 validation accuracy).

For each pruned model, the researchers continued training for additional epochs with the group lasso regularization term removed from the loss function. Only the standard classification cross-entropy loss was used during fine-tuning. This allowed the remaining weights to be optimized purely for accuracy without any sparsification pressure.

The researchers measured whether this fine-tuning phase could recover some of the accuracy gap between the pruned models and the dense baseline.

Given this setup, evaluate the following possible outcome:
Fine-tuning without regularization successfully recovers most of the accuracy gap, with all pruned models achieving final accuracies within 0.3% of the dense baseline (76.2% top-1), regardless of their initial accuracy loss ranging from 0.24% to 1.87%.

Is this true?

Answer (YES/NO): NO